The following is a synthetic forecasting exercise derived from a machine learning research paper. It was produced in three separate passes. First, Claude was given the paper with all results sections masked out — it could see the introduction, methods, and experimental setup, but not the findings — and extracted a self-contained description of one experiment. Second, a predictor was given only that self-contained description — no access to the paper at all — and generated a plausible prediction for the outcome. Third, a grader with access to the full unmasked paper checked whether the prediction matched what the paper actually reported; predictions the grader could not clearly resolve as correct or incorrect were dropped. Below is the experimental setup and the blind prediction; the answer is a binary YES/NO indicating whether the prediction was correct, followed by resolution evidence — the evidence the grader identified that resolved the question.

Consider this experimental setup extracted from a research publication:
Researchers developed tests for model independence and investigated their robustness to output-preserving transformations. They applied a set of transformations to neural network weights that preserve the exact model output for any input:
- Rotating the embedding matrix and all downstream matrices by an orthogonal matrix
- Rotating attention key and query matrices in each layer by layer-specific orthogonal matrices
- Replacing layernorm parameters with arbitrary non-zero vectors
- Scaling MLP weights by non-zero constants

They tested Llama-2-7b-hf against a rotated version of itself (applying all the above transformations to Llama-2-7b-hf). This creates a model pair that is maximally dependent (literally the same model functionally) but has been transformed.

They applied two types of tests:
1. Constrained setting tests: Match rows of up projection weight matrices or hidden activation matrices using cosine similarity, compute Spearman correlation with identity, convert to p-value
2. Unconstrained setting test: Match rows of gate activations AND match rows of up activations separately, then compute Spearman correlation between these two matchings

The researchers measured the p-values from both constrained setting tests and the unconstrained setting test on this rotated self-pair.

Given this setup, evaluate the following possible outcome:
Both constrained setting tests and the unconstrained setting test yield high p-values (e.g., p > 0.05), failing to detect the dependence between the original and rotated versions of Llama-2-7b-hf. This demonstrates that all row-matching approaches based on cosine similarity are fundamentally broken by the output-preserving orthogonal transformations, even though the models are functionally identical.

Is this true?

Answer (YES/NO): NO